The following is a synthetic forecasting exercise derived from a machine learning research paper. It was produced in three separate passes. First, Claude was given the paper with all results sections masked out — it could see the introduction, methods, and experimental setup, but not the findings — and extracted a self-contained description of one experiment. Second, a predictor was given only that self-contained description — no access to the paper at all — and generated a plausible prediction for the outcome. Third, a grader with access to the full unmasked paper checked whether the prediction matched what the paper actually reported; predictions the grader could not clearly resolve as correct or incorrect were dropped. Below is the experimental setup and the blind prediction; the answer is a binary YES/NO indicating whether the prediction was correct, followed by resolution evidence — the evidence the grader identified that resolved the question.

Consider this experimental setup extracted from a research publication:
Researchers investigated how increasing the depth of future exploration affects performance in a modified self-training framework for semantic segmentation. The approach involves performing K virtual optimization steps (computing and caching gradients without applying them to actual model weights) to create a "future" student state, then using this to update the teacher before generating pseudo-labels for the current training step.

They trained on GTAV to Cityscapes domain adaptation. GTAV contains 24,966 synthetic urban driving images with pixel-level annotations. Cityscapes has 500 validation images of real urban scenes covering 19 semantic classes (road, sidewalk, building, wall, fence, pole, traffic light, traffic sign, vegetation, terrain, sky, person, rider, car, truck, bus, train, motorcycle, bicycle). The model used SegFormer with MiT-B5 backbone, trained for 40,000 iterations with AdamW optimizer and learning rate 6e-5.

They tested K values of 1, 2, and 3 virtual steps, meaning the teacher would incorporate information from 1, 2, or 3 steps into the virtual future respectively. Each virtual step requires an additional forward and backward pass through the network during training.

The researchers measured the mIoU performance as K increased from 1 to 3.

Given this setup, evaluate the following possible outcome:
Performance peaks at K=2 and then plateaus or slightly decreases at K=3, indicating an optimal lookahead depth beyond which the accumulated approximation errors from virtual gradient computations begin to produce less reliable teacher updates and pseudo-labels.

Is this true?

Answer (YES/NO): NO